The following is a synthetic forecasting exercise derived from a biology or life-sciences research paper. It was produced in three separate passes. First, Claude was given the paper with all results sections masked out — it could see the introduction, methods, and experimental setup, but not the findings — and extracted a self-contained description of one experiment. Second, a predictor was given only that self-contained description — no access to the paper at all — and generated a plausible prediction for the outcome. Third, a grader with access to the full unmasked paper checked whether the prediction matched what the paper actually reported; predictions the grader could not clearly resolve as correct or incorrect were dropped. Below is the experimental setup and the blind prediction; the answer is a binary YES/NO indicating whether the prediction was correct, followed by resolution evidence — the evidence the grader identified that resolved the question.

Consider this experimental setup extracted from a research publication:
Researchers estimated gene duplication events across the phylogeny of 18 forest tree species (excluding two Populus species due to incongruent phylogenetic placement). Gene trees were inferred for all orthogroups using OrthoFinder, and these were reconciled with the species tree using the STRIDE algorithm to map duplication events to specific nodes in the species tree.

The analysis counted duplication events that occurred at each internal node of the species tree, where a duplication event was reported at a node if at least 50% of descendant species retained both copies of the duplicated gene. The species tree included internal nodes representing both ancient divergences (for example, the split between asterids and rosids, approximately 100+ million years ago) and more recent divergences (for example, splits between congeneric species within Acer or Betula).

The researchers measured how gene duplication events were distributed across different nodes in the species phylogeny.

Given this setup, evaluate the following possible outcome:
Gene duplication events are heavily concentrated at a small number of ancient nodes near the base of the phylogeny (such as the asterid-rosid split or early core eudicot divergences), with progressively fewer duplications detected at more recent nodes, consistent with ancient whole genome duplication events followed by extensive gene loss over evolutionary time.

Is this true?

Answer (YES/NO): NO